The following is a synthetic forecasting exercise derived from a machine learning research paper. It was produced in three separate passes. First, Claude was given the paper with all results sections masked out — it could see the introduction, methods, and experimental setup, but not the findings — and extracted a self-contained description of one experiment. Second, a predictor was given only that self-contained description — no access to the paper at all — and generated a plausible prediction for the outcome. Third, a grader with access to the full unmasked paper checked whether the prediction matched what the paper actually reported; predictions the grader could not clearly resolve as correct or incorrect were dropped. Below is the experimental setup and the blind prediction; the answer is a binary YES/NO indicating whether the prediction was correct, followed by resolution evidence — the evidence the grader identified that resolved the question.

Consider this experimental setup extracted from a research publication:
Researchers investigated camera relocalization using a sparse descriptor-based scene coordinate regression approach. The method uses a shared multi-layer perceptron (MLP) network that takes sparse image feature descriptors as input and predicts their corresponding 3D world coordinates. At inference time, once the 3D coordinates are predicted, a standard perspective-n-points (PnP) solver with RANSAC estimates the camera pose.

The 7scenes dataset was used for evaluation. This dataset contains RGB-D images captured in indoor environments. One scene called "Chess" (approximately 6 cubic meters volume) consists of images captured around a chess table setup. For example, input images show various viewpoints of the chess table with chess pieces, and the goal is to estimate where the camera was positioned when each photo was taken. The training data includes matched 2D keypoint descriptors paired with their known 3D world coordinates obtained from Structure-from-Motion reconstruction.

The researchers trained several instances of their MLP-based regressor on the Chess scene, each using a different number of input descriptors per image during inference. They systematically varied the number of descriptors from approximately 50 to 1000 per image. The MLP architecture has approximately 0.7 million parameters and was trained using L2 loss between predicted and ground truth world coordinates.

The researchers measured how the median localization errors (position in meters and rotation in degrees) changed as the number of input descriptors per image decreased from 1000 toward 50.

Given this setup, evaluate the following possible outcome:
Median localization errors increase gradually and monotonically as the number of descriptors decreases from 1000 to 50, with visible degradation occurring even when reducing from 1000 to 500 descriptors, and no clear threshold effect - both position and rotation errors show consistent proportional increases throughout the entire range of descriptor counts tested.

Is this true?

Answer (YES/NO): NO